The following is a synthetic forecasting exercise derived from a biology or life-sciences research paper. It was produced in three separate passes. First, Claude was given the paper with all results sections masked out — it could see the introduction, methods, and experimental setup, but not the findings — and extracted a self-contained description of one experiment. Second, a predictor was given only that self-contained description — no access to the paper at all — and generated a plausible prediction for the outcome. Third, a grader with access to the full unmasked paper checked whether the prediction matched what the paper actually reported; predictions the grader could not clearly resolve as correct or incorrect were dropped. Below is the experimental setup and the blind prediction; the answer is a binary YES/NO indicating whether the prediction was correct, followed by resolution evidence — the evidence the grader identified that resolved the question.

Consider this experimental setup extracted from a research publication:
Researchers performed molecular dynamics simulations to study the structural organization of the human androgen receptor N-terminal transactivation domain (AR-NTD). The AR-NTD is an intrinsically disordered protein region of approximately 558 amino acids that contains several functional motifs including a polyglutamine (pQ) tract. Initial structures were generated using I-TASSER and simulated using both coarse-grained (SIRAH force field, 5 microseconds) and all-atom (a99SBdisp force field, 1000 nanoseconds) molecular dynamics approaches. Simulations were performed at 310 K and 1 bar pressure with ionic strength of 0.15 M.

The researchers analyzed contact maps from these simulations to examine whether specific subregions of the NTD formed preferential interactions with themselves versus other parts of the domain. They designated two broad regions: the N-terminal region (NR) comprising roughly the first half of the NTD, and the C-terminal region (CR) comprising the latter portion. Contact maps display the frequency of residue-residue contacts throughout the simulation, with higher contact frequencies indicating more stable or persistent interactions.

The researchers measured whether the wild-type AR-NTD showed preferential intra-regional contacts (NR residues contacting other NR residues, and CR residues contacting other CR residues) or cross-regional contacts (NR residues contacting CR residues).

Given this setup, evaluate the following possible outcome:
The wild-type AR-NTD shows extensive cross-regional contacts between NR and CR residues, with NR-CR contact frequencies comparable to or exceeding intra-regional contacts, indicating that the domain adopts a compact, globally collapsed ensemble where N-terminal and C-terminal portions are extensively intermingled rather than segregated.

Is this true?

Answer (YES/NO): NO